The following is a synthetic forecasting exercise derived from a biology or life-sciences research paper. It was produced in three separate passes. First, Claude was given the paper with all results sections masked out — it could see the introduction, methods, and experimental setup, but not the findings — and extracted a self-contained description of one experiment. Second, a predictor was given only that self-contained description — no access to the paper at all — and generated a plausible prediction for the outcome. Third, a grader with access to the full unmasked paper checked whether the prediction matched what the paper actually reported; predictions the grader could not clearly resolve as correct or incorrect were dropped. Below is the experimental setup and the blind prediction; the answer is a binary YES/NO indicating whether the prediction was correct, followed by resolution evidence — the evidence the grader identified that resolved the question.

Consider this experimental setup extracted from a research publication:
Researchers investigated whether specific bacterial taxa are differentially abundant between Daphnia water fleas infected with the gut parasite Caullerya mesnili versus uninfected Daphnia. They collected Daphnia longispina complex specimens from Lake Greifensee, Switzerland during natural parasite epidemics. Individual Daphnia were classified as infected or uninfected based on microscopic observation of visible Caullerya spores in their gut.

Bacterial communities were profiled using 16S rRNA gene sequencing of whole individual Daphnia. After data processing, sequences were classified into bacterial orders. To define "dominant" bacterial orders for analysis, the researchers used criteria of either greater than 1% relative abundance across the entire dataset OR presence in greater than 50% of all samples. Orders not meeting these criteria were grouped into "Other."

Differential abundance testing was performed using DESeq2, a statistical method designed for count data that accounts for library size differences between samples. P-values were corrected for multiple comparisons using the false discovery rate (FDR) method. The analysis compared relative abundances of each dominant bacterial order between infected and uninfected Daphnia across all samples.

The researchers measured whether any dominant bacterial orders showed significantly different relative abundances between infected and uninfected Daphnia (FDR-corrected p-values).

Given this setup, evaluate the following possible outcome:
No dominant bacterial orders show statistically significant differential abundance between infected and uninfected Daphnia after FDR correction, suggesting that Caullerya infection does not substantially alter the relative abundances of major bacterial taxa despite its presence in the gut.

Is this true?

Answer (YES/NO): NO